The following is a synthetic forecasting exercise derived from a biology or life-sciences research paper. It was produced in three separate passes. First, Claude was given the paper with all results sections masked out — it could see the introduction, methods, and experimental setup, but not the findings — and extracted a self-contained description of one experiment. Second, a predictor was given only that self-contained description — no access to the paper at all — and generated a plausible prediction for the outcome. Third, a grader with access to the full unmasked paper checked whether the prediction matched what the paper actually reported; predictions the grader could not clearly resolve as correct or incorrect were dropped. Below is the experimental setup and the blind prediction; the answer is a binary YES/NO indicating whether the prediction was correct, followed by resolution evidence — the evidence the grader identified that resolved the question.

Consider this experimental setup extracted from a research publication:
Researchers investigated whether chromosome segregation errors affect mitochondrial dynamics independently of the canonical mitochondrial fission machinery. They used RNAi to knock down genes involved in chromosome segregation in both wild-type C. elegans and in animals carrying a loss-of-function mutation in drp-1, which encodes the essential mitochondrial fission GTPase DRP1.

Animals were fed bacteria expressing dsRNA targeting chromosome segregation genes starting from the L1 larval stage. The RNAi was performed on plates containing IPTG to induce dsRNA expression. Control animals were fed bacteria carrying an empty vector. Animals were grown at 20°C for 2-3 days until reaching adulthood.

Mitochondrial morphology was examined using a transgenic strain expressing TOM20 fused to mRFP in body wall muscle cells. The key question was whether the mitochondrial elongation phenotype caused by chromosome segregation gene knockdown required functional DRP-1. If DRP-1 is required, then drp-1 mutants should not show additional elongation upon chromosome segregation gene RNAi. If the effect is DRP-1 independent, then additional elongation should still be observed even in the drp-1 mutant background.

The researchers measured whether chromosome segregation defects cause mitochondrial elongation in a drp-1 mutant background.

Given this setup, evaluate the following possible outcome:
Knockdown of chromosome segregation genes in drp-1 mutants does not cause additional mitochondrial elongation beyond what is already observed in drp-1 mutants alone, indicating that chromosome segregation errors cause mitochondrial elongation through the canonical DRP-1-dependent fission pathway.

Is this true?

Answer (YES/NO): NO